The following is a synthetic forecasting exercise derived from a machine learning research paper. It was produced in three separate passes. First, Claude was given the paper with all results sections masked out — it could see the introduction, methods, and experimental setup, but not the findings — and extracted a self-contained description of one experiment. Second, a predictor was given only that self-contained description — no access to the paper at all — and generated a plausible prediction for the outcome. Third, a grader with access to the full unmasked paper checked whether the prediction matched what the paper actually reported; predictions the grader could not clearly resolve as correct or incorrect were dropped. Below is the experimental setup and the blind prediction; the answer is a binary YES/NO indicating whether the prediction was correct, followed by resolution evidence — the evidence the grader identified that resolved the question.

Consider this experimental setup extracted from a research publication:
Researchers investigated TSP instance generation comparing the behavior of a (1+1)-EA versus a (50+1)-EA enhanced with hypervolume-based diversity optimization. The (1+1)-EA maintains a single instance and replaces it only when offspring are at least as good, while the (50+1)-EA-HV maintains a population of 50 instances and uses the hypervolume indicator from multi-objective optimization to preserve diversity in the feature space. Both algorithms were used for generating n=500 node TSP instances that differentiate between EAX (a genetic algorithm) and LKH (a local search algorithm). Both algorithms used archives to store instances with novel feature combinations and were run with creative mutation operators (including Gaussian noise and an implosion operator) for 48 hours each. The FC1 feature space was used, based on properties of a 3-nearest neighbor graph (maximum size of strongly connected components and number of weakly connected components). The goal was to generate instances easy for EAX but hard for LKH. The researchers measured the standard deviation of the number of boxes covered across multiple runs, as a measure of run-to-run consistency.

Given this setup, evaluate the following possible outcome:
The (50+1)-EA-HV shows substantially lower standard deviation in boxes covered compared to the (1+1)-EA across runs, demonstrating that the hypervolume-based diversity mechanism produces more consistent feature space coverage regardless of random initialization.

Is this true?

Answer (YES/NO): NO